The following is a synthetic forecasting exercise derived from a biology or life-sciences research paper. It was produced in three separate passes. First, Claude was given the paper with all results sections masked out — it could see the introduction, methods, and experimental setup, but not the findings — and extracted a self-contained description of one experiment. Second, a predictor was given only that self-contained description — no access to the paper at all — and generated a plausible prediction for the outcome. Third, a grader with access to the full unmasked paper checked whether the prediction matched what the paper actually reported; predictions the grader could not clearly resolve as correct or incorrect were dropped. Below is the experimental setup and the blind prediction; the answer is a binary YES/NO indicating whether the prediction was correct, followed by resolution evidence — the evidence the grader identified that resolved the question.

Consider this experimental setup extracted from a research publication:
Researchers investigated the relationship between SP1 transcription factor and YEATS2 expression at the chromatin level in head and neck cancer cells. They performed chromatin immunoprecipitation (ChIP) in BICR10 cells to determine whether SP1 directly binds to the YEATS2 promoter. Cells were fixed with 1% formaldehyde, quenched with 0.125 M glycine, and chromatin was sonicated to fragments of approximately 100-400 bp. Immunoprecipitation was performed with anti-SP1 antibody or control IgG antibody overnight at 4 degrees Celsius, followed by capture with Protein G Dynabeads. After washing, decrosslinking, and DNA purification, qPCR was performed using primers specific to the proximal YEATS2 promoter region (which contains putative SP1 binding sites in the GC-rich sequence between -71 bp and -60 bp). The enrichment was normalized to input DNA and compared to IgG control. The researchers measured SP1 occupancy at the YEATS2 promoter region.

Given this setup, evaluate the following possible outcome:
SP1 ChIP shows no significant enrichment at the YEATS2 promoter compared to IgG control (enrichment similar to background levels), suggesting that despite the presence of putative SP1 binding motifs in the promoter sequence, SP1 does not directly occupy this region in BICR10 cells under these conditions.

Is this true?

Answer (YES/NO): NO